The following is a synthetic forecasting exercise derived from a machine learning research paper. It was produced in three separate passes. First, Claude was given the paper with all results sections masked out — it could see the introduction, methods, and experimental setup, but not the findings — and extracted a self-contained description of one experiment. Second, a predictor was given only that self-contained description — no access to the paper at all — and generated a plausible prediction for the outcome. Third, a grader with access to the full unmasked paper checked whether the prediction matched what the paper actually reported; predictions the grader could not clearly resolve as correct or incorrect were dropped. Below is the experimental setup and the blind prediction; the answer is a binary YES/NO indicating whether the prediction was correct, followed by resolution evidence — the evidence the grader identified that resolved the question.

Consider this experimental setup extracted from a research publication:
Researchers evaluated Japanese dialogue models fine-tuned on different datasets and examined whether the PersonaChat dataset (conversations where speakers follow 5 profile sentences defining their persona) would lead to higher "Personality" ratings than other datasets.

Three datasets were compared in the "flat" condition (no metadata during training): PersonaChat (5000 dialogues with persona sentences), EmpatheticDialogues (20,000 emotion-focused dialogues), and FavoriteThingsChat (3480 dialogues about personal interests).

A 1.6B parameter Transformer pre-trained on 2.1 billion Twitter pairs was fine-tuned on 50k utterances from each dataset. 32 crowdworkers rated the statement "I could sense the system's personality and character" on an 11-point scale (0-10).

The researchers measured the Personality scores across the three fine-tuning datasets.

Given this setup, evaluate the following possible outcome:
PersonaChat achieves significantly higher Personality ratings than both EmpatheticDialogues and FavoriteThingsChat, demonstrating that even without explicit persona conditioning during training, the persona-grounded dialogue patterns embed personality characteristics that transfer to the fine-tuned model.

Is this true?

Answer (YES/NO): NO